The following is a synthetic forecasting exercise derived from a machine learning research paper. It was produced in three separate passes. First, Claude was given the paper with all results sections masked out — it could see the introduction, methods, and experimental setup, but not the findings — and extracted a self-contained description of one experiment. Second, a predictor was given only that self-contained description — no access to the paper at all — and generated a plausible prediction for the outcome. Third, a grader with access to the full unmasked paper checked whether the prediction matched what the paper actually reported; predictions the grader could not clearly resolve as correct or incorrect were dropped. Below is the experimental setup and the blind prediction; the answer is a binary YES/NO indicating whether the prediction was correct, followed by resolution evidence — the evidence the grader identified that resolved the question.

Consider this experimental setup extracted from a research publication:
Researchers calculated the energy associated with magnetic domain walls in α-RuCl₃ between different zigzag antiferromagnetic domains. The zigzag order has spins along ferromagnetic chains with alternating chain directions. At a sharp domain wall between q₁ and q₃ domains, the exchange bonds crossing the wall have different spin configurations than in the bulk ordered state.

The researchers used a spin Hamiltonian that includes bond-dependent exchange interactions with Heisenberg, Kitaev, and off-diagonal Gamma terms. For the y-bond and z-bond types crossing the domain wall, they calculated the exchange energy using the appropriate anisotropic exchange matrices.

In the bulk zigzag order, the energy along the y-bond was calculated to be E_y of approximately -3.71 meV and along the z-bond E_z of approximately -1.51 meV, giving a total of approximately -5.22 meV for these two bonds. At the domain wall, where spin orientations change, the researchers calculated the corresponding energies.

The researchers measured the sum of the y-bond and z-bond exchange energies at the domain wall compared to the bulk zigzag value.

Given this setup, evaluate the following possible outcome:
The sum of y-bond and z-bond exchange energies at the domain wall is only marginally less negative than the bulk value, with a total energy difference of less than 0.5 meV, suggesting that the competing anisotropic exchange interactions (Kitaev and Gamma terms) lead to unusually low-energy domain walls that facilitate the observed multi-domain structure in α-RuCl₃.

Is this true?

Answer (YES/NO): NO